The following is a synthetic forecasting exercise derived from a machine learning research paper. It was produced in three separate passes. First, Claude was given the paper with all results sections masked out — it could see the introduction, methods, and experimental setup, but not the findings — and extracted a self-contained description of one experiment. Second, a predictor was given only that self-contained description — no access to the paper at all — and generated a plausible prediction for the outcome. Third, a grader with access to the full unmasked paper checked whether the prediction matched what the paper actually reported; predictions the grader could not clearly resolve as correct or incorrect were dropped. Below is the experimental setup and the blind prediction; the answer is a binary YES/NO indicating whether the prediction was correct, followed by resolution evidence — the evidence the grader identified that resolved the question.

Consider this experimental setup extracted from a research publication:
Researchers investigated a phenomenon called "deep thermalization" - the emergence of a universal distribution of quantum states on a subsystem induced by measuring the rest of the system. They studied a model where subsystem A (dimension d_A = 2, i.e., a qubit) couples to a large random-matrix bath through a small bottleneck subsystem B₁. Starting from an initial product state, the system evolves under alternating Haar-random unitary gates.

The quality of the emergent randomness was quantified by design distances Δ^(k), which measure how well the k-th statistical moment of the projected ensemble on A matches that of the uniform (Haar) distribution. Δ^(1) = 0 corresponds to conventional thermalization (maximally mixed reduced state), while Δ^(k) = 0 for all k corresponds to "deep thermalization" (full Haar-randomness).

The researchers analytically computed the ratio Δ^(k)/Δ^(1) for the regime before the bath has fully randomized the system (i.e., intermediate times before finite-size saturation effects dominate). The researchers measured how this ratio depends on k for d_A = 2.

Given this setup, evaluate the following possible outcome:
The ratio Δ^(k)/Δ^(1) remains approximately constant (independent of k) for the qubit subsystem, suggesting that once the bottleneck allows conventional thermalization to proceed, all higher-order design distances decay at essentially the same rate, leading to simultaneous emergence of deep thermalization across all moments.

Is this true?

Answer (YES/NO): NO